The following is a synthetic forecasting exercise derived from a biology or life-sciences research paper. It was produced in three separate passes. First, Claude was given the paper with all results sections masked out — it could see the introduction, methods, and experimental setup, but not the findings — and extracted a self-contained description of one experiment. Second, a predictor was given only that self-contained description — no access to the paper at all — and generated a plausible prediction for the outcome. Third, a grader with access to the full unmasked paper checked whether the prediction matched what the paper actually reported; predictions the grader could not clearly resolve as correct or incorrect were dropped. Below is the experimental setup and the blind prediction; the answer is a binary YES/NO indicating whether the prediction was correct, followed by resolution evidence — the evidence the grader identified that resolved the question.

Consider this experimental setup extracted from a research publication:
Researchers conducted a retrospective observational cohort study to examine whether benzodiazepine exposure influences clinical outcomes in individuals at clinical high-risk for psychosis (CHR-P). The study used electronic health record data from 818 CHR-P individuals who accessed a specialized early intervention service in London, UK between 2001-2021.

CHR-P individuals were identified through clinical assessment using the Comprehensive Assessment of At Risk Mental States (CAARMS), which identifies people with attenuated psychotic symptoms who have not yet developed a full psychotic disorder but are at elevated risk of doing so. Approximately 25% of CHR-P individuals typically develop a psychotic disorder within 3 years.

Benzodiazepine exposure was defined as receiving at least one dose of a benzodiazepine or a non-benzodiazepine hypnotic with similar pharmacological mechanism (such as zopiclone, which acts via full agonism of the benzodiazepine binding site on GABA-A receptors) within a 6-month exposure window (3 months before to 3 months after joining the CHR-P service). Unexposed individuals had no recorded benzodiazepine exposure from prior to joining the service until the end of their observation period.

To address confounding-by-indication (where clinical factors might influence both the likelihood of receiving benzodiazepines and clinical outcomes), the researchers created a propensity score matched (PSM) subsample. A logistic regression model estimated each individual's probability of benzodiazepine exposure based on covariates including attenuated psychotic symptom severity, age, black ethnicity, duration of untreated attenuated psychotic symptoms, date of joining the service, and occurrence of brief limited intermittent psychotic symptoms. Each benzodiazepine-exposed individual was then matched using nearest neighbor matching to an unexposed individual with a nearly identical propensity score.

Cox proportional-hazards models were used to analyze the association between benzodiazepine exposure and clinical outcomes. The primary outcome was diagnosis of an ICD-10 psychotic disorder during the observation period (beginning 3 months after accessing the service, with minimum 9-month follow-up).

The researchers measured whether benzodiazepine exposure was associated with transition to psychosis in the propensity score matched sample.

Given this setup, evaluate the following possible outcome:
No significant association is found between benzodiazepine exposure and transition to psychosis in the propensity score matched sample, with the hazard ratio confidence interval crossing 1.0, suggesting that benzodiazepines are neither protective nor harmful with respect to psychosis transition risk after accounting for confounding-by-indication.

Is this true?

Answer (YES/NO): YES